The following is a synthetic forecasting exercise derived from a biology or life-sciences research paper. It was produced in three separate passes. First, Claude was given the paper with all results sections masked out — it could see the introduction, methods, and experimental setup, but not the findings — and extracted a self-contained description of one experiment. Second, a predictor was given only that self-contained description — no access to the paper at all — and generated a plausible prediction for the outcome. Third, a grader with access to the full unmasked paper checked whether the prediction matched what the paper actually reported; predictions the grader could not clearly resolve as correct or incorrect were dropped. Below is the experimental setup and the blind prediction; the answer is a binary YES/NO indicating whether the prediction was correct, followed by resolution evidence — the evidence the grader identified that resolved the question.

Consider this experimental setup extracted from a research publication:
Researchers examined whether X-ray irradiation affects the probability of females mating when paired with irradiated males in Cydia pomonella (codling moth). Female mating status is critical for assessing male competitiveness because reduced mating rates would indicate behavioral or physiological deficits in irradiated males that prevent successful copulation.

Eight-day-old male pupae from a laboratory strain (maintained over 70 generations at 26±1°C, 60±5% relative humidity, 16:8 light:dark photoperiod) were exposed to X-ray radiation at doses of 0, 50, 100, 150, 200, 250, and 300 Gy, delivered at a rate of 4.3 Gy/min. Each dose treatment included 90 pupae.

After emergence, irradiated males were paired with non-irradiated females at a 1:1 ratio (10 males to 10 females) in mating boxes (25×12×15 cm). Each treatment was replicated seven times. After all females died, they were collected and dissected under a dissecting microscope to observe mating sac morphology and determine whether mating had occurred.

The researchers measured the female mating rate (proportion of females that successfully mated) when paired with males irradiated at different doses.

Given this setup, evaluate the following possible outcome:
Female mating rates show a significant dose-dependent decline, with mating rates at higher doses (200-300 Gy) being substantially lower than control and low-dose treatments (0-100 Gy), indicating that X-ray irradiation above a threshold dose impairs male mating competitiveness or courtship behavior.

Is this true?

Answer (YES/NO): NO